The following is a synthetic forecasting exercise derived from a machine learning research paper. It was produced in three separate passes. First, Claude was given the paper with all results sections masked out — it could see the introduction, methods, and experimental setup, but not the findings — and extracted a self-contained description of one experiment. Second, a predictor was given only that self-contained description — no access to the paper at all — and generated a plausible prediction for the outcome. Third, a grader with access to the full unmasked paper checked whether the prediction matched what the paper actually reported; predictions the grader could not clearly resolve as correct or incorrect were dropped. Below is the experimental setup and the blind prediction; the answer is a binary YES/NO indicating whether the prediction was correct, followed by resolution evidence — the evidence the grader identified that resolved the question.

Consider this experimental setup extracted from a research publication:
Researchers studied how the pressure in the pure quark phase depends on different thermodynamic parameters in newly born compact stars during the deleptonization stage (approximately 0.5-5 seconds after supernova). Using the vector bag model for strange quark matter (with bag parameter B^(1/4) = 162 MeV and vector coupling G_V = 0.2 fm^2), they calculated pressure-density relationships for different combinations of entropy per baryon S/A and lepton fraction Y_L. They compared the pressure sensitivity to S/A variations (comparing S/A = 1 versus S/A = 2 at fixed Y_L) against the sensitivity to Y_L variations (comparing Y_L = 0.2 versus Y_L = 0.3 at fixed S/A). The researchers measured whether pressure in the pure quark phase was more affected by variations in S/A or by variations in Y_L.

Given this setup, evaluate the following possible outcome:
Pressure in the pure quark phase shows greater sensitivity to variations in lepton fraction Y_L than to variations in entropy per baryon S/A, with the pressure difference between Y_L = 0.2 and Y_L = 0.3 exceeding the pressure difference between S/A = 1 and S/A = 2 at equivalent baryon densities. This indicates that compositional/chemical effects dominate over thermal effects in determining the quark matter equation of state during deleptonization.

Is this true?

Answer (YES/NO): YES